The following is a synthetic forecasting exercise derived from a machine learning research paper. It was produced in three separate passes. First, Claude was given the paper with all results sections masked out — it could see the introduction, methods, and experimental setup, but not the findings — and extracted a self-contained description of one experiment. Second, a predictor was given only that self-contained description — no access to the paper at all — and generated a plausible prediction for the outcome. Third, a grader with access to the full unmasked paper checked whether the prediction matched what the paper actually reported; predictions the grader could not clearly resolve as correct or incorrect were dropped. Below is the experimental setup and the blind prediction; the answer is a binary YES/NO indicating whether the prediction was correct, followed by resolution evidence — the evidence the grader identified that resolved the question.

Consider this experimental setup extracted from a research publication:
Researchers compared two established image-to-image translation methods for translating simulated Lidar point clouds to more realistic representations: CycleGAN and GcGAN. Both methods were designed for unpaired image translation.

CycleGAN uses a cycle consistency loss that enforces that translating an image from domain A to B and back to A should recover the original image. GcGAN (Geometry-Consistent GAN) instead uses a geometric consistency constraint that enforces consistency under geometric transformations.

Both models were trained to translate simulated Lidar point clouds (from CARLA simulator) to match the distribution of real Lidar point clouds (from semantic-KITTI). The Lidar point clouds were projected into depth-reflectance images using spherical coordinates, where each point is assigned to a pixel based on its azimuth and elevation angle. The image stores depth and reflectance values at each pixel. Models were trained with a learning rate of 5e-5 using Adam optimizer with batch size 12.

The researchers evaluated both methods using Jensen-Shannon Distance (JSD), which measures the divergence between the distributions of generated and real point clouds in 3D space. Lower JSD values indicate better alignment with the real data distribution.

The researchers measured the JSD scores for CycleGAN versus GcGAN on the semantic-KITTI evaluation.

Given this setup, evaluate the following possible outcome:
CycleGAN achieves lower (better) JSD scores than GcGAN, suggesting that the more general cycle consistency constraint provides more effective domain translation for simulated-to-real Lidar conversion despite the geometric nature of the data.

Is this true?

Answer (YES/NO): YES